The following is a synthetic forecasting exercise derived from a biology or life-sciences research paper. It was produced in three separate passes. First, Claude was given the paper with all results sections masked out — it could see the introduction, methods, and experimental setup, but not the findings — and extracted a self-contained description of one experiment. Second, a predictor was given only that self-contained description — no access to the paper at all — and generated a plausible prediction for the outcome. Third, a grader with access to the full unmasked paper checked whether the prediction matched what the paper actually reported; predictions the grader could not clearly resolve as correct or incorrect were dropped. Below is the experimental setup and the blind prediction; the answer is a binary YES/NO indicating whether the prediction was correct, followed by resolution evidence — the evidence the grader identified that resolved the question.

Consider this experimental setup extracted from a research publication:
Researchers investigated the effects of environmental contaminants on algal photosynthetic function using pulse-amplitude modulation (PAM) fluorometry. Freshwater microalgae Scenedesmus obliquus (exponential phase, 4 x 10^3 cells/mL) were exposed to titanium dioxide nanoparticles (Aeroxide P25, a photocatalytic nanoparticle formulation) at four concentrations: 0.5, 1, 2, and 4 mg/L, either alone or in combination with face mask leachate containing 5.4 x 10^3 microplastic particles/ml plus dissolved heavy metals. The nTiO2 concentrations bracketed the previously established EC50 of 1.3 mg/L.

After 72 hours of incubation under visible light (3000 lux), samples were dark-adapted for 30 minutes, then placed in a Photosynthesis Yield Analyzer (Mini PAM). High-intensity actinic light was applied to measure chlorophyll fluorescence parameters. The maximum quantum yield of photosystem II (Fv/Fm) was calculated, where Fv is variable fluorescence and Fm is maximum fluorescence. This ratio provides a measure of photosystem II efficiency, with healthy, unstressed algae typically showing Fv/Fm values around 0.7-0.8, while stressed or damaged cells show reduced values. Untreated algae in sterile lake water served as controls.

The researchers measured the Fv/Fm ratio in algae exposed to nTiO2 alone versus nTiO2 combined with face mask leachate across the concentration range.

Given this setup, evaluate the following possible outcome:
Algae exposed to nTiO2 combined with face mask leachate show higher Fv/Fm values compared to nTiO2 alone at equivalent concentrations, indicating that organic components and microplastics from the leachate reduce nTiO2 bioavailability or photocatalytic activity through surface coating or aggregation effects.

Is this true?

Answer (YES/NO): NO